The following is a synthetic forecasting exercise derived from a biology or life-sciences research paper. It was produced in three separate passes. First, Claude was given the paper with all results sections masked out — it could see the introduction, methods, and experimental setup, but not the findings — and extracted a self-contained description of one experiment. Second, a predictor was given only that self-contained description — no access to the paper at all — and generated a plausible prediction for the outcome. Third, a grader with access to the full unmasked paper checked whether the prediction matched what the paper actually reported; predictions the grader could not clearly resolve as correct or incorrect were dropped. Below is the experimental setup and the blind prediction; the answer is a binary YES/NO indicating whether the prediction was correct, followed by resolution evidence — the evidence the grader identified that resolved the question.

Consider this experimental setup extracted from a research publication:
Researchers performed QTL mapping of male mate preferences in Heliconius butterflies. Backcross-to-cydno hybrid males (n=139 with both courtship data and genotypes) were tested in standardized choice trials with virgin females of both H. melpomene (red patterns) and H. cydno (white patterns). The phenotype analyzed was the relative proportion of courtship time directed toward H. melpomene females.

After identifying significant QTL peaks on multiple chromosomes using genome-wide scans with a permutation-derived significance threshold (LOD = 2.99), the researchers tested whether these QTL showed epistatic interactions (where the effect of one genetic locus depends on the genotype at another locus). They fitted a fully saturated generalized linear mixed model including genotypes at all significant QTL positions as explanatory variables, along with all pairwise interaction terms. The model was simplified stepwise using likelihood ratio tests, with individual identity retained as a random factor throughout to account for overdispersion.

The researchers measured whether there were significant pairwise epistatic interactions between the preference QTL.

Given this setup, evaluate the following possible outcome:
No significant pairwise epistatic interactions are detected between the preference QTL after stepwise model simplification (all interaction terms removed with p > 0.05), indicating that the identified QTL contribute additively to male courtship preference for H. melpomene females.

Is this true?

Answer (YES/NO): YES